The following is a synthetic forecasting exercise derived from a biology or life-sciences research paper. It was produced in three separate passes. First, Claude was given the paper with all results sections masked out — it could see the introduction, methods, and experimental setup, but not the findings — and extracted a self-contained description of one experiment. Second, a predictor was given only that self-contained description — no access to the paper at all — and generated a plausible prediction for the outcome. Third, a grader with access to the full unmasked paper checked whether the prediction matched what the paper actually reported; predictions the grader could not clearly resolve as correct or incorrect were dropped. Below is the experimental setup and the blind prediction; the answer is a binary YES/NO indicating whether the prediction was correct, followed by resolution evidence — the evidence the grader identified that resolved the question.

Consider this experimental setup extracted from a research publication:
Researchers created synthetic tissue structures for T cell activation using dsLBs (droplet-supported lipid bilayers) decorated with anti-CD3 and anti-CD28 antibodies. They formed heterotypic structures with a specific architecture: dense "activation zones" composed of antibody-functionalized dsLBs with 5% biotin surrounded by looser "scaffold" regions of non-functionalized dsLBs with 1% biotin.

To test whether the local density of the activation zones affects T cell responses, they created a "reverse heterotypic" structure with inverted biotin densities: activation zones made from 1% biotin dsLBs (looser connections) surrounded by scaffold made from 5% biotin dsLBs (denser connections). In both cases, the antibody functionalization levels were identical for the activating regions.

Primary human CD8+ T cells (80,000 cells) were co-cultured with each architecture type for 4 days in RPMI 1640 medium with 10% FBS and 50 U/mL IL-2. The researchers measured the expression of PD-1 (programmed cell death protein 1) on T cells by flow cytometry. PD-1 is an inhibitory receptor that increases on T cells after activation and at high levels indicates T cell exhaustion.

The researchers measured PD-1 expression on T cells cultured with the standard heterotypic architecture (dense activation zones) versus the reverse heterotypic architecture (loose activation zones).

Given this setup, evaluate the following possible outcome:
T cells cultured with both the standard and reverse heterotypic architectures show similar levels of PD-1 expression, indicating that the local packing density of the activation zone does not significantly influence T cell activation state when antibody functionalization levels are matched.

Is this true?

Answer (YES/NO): NO